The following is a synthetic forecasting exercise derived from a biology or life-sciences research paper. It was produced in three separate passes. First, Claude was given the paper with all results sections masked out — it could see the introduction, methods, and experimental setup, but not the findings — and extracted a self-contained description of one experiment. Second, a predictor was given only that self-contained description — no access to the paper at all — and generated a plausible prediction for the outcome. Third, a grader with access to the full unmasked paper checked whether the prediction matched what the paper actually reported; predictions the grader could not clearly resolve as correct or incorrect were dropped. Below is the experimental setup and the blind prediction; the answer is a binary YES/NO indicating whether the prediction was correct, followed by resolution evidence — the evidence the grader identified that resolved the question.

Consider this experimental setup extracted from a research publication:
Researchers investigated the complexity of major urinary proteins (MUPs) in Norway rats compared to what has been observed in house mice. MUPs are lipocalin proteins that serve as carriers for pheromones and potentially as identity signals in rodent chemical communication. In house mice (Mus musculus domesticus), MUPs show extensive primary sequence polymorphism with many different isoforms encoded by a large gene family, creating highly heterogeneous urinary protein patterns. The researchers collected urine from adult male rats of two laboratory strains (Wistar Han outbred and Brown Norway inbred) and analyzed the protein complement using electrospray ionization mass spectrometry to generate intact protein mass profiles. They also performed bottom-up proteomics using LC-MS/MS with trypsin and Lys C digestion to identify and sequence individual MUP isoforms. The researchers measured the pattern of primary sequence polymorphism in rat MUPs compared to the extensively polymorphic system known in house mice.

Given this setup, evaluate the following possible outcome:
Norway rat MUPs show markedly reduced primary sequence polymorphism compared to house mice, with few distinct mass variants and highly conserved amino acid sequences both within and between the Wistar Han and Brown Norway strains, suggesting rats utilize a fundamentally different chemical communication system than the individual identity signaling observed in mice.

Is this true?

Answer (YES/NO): NO